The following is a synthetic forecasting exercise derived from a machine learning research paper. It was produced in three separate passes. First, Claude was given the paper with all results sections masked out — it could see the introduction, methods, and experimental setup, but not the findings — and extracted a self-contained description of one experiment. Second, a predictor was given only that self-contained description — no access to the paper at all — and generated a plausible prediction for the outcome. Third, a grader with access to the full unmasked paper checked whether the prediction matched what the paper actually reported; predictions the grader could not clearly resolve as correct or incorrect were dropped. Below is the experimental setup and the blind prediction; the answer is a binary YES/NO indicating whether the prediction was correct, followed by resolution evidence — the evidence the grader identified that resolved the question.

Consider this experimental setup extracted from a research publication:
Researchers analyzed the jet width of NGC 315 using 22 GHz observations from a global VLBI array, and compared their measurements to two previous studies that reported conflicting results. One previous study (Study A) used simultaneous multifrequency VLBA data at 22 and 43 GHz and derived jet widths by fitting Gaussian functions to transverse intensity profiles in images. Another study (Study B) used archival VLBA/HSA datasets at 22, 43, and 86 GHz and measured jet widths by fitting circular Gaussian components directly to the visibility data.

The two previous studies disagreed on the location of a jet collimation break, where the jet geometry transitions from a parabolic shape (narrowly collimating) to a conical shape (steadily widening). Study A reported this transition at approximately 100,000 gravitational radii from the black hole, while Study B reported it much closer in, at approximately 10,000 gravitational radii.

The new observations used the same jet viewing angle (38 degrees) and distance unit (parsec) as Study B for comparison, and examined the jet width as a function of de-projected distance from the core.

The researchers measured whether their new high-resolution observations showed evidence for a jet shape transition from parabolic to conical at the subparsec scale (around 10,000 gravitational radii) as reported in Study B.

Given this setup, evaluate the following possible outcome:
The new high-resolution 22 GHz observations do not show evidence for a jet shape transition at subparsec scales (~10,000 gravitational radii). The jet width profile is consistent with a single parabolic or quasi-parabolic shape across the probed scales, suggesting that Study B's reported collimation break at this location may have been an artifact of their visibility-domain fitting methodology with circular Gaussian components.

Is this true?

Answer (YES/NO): YES